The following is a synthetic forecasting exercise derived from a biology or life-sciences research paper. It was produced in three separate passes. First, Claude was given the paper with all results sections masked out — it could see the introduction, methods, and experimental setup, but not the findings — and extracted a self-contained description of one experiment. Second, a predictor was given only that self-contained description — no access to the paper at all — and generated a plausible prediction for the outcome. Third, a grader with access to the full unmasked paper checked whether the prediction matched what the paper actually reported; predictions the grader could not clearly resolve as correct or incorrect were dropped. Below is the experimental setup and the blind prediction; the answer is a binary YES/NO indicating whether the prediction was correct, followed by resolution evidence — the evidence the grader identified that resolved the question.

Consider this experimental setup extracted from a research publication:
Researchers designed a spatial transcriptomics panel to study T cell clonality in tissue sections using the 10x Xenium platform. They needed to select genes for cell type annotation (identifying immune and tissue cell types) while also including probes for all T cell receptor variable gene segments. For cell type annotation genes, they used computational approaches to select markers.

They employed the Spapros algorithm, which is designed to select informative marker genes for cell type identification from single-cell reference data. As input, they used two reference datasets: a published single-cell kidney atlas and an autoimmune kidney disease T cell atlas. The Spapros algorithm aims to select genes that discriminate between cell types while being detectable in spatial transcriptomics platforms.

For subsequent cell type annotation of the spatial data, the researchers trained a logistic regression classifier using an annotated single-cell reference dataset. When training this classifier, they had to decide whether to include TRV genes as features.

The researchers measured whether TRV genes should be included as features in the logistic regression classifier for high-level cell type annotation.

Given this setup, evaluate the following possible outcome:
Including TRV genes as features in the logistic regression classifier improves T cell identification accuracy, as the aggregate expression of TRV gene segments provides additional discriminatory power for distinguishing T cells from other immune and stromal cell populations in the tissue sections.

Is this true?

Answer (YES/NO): NO